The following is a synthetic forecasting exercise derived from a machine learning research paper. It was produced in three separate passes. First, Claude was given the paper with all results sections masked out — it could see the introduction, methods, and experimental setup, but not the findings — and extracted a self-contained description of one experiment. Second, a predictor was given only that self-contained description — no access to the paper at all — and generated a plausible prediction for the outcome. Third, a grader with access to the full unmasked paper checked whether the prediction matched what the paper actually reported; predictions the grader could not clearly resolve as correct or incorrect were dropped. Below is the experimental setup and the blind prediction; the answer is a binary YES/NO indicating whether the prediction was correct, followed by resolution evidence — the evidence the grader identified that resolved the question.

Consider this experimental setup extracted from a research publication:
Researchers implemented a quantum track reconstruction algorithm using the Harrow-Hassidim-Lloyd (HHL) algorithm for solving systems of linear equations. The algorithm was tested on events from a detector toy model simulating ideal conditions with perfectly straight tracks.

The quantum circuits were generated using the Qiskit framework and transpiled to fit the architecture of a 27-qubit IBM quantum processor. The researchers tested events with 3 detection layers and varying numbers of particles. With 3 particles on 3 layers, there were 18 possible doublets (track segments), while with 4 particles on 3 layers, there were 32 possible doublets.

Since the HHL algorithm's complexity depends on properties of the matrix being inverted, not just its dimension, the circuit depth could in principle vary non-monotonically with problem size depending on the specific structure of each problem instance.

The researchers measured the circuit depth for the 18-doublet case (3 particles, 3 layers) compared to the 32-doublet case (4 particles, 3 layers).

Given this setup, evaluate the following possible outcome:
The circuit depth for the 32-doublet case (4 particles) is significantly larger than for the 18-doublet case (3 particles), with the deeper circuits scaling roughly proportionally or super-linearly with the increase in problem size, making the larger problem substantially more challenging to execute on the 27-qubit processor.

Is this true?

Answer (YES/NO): NO